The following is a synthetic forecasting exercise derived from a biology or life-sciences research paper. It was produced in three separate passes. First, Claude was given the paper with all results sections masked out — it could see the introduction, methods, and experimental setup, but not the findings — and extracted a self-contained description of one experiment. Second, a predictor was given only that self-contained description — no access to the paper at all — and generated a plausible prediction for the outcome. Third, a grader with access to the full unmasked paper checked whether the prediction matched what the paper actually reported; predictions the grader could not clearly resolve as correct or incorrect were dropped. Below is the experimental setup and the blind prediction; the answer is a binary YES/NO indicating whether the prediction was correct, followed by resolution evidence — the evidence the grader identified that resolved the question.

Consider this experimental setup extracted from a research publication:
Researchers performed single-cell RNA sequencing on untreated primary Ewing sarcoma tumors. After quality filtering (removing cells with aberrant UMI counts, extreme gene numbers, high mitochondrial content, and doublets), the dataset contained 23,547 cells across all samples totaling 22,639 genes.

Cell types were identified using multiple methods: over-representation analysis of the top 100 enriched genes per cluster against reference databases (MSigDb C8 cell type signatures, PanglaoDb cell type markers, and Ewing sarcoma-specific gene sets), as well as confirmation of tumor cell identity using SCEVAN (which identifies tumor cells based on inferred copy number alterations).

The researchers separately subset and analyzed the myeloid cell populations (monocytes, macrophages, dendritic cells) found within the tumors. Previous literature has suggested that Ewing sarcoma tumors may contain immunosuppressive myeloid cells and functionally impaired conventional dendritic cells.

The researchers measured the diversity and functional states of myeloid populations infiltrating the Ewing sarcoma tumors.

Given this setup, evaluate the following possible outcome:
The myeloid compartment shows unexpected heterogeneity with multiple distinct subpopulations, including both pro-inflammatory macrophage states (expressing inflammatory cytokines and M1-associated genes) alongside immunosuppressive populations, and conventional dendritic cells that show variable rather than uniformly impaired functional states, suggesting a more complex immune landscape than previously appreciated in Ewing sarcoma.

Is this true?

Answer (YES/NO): NO